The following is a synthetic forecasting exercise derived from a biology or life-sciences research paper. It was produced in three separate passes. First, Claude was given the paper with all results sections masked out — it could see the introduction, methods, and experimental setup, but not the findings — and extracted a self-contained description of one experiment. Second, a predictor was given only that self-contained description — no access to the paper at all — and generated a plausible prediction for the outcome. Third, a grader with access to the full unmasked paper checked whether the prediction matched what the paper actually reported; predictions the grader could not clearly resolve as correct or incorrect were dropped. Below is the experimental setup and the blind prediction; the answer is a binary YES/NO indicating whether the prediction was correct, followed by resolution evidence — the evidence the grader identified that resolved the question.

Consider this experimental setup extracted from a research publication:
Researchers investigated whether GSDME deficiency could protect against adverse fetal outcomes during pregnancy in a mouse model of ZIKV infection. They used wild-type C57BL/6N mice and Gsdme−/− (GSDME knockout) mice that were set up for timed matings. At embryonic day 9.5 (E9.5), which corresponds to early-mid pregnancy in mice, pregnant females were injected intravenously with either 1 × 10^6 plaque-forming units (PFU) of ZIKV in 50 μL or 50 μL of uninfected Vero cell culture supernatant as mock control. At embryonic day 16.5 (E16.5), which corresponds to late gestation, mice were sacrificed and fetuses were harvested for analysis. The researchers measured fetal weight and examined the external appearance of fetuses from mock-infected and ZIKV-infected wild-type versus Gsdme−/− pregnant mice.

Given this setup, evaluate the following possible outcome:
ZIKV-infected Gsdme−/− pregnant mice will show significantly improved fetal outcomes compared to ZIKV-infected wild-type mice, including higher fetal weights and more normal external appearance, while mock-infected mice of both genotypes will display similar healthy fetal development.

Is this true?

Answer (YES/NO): YES